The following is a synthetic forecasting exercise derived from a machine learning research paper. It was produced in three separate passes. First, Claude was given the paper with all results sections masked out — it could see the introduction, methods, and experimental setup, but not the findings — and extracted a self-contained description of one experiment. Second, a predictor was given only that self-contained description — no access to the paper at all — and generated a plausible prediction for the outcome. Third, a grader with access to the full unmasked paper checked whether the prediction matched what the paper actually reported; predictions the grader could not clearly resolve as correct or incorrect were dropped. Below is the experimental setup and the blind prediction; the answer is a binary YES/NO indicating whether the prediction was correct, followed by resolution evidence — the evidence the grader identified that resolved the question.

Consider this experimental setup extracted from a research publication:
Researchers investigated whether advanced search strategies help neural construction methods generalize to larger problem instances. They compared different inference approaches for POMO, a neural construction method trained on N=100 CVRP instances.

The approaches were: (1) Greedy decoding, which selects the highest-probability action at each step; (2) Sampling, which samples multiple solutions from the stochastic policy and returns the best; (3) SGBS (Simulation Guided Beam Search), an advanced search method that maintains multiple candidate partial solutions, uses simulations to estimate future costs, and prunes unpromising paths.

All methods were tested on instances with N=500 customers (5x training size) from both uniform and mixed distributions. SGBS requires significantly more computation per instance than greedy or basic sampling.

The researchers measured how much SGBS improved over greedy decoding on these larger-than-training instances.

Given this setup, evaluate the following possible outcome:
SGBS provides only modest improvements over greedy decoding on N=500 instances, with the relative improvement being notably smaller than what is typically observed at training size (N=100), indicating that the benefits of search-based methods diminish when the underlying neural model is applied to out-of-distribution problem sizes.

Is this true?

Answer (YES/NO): YES